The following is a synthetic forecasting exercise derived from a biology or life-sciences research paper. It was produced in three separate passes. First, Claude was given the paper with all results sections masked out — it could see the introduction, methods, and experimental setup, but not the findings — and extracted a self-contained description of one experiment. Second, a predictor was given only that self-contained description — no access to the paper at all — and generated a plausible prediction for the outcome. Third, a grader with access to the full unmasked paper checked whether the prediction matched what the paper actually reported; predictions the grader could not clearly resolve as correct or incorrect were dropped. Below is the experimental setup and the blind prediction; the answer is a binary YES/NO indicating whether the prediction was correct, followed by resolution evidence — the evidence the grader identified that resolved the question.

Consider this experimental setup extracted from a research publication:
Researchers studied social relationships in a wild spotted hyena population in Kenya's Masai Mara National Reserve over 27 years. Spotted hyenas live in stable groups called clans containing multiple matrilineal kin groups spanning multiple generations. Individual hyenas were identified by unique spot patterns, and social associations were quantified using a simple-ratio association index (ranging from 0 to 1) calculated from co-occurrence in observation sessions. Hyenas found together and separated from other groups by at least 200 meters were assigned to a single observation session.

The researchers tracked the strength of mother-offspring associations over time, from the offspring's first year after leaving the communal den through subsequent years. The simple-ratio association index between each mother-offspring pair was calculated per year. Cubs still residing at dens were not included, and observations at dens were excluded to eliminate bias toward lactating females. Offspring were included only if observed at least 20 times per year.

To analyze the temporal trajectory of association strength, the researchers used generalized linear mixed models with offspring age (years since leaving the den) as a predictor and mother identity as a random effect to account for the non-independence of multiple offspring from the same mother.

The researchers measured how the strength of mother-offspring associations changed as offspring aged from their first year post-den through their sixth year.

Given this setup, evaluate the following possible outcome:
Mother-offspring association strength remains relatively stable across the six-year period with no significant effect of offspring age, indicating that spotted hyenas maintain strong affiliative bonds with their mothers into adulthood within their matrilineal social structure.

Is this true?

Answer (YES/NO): NO